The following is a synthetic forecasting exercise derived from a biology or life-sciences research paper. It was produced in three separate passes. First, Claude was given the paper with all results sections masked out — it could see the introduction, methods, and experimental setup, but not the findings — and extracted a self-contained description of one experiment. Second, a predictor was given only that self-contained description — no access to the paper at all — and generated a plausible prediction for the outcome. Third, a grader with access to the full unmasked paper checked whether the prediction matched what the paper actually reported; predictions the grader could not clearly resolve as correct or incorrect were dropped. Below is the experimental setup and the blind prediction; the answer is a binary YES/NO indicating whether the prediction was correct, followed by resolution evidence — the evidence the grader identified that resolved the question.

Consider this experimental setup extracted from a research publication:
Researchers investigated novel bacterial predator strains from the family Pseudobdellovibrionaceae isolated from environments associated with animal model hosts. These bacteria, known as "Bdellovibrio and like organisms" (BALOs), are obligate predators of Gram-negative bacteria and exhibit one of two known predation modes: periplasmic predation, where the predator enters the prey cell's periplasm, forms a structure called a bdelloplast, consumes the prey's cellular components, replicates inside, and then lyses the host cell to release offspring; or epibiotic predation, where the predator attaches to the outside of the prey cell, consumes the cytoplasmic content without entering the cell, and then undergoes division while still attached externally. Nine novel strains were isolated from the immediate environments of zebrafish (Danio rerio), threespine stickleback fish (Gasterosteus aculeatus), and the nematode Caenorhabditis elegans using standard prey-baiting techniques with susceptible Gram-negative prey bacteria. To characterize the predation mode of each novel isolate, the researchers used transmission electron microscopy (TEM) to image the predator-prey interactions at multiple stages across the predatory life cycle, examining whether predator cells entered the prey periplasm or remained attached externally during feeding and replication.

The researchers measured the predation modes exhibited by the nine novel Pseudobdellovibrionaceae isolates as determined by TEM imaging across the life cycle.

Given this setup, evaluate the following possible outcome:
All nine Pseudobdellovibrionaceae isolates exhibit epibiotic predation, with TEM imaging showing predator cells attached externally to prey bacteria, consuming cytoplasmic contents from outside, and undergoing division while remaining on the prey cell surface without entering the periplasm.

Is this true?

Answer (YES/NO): NO